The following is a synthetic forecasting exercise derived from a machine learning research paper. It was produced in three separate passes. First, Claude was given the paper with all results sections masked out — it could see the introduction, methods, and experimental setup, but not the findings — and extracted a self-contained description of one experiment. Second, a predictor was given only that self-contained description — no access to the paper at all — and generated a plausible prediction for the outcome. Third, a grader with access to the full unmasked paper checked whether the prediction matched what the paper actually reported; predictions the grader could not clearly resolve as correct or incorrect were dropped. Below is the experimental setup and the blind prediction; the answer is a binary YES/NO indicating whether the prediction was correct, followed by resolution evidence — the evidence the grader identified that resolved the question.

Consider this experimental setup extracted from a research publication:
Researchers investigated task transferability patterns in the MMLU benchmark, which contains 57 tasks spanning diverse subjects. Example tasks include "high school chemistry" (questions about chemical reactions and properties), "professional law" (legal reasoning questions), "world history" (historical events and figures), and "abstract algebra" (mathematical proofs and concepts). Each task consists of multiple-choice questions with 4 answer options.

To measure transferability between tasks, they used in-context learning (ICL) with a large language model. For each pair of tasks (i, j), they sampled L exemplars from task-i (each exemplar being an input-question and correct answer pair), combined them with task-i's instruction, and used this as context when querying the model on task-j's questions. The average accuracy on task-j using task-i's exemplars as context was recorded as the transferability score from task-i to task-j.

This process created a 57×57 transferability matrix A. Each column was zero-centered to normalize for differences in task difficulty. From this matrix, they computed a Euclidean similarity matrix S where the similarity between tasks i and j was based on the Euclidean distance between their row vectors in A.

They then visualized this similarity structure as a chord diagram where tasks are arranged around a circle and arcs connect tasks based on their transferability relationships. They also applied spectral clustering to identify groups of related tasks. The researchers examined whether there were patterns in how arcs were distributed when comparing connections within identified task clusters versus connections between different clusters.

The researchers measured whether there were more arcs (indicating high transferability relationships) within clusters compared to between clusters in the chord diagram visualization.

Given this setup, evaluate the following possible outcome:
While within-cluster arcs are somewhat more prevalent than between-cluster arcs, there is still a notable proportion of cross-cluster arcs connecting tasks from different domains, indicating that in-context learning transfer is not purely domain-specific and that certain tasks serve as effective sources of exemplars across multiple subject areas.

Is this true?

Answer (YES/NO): NO